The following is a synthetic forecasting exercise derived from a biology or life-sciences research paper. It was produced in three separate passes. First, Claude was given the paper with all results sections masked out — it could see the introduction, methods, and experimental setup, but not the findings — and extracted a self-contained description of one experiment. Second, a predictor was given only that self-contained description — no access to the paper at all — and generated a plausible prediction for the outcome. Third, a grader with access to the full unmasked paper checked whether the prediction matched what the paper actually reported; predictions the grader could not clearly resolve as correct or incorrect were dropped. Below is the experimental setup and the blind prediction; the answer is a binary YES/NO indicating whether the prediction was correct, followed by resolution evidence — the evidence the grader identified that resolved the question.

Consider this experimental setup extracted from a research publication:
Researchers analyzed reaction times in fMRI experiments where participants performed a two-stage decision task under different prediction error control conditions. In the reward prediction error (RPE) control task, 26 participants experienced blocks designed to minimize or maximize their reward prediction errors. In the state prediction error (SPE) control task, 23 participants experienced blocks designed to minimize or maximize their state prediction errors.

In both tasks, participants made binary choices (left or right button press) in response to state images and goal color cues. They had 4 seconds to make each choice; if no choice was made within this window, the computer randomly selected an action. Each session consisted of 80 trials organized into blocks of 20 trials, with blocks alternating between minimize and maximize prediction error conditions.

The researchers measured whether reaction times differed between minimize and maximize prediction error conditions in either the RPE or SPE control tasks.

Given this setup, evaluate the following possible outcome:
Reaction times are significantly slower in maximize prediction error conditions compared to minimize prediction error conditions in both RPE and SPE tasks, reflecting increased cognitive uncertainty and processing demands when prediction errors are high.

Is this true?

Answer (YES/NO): NO